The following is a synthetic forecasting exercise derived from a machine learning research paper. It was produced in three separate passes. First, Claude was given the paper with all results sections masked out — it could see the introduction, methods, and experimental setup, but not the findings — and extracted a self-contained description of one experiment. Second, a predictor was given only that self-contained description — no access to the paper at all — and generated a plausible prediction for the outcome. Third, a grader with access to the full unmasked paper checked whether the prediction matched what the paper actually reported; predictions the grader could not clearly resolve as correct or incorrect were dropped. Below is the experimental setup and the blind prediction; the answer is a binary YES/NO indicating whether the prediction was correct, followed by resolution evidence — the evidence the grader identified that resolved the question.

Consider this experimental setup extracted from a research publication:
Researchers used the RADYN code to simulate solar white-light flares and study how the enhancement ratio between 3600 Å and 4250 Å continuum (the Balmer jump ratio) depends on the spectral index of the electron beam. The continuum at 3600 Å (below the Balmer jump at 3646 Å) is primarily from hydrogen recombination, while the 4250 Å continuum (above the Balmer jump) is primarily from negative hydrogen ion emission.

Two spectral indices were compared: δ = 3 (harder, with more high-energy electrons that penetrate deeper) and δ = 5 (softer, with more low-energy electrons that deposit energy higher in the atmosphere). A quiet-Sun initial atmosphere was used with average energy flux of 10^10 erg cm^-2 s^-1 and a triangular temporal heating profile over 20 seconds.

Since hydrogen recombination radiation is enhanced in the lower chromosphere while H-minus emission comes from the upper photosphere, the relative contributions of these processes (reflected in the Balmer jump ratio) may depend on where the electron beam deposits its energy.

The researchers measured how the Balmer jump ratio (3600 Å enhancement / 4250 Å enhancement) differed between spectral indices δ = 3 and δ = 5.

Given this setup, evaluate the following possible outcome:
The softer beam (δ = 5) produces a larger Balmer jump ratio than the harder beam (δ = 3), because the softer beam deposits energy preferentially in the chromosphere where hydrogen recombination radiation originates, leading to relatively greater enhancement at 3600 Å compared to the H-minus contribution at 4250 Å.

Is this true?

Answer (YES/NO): NO